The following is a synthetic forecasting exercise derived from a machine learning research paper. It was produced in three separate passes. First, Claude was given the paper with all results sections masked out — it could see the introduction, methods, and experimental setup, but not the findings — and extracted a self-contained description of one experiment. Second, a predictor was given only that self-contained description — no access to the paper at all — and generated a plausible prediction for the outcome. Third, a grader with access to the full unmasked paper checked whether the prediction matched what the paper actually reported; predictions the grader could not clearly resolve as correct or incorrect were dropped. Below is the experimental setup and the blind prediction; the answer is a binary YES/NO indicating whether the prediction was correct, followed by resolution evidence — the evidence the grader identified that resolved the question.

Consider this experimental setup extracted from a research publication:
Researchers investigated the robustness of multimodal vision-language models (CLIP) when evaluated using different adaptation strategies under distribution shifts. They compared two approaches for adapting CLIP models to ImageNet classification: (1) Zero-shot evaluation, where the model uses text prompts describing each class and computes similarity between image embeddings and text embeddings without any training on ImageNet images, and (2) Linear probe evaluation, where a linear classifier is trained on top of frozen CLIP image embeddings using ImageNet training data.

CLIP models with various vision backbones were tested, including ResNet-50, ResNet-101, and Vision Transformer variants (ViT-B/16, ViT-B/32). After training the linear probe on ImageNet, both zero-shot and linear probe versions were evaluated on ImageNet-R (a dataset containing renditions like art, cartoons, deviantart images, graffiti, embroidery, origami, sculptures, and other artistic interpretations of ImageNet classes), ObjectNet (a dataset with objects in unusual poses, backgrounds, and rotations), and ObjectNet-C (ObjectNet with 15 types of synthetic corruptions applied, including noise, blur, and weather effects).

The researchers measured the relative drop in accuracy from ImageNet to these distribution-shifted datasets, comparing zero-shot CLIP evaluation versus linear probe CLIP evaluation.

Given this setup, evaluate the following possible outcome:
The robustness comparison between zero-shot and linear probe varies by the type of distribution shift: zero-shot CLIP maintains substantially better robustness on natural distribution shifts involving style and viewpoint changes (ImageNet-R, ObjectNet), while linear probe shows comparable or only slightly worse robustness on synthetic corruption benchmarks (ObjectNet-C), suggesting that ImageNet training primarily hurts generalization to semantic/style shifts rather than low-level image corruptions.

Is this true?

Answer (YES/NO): NO